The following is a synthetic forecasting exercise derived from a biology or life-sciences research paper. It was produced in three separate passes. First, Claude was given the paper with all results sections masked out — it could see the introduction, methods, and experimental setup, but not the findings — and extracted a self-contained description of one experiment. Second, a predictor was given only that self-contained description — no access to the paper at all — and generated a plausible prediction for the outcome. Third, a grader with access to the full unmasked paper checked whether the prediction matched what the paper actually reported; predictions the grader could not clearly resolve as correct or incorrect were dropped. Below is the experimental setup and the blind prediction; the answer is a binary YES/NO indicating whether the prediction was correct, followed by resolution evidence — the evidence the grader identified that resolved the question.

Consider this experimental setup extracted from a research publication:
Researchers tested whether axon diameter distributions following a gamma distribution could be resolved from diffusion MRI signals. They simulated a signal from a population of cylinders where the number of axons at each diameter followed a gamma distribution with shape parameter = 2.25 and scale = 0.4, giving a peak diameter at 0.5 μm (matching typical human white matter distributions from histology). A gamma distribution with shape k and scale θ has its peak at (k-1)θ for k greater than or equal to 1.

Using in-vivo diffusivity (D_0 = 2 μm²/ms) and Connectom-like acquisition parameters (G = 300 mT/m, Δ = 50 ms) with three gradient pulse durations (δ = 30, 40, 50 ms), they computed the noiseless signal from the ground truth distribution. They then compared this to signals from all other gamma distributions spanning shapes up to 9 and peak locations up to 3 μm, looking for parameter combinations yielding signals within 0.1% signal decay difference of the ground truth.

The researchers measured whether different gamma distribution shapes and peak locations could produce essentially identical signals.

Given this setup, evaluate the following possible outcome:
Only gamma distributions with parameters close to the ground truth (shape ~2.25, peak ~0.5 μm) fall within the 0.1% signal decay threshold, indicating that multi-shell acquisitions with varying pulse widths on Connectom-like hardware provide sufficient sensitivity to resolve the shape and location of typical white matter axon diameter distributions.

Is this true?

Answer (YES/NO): NO